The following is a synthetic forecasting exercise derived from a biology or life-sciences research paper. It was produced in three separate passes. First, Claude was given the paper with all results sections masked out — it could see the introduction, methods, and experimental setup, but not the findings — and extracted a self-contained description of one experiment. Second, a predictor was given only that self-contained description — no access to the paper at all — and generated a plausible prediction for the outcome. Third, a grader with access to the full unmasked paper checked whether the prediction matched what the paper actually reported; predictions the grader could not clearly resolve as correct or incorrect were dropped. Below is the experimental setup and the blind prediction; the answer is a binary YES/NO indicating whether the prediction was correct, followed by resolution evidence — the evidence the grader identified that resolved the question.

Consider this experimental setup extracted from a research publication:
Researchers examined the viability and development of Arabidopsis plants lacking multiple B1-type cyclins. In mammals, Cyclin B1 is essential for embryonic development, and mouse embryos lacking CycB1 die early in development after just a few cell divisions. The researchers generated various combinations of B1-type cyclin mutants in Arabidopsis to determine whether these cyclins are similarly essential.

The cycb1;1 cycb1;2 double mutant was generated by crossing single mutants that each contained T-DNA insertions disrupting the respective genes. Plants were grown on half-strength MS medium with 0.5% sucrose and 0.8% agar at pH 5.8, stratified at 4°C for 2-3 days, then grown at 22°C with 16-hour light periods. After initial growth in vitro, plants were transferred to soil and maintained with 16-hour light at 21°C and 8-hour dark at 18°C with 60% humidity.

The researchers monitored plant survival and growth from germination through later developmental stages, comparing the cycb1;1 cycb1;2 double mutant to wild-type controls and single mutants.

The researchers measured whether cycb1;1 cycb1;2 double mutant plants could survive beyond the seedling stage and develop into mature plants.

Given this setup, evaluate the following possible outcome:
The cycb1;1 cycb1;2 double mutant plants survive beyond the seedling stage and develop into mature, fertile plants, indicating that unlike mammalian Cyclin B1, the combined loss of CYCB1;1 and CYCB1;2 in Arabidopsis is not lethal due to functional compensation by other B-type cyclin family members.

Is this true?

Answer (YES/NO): YES